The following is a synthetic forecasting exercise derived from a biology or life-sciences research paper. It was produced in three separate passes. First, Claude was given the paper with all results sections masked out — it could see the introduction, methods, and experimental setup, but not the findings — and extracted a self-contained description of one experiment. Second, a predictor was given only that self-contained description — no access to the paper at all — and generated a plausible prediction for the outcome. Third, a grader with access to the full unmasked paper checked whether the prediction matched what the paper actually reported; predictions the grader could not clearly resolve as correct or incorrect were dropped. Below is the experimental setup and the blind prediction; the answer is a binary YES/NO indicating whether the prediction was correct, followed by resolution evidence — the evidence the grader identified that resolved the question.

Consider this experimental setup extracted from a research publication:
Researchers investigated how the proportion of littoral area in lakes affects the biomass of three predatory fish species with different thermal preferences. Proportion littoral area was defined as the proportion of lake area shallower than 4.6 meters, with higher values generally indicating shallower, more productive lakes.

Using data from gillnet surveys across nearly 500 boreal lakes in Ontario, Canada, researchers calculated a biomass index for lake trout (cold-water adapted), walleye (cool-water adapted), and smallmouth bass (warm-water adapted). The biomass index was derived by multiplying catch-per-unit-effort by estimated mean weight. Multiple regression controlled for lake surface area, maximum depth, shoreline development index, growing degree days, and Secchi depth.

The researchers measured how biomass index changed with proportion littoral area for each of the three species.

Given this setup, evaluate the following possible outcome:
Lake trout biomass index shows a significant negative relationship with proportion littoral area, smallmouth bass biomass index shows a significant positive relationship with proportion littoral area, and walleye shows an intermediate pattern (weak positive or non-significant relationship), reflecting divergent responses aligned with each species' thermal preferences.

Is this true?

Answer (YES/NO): YES